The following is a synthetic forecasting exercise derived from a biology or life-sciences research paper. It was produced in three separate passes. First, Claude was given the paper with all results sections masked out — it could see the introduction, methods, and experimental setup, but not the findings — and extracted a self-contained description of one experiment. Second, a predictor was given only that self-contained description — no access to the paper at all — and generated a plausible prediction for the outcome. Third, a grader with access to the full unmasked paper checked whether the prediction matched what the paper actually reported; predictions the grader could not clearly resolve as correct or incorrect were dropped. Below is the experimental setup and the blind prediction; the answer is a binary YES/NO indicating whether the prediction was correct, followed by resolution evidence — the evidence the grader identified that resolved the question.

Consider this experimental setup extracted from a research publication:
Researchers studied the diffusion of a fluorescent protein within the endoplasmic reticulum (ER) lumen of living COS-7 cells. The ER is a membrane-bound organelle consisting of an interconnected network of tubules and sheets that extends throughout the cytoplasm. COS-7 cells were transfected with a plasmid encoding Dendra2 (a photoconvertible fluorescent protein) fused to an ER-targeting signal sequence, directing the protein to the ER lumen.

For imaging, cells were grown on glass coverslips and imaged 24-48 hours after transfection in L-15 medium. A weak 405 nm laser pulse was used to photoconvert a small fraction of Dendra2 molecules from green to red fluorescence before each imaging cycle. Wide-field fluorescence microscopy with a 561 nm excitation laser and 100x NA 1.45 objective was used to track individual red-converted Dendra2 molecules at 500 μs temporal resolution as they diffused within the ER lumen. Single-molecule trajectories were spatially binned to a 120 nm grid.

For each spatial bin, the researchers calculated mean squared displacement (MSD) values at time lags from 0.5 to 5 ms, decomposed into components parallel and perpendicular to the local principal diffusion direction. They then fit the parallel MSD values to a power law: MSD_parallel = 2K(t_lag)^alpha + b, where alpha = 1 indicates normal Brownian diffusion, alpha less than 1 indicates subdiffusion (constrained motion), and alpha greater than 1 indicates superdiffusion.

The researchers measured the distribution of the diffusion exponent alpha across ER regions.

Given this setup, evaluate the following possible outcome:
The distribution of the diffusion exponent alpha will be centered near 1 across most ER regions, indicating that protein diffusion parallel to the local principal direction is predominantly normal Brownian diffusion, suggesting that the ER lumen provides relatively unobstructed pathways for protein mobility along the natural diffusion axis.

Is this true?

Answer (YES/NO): YES